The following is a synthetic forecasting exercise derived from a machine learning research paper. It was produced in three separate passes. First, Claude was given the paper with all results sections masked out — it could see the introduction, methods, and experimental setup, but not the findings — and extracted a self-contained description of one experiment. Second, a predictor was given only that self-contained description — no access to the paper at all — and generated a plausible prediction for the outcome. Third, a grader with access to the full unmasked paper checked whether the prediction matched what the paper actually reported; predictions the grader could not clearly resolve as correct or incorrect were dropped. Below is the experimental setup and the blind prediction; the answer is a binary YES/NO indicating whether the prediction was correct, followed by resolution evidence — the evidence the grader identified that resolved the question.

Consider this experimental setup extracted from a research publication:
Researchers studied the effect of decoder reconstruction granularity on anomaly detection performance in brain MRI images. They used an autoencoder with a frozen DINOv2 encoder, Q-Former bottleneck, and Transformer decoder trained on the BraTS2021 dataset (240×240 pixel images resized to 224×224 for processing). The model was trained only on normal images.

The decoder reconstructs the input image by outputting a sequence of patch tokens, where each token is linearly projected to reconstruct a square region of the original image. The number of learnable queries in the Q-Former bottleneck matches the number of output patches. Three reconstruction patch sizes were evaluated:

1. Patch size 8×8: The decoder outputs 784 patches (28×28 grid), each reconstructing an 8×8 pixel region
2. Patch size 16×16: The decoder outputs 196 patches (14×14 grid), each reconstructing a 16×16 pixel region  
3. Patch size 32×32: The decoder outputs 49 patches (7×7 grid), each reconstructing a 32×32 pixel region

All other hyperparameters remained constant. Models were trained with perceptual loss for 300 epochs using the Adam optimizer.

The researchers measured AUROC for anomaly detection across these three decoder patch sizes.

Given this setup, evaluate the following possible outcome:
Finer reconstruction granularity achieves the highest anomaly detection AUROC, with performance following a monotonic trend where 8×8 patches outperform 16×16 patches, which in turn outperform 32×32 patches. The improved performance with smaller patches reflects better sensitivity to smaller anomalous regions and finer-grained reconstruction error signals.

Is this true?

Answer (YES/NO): YES